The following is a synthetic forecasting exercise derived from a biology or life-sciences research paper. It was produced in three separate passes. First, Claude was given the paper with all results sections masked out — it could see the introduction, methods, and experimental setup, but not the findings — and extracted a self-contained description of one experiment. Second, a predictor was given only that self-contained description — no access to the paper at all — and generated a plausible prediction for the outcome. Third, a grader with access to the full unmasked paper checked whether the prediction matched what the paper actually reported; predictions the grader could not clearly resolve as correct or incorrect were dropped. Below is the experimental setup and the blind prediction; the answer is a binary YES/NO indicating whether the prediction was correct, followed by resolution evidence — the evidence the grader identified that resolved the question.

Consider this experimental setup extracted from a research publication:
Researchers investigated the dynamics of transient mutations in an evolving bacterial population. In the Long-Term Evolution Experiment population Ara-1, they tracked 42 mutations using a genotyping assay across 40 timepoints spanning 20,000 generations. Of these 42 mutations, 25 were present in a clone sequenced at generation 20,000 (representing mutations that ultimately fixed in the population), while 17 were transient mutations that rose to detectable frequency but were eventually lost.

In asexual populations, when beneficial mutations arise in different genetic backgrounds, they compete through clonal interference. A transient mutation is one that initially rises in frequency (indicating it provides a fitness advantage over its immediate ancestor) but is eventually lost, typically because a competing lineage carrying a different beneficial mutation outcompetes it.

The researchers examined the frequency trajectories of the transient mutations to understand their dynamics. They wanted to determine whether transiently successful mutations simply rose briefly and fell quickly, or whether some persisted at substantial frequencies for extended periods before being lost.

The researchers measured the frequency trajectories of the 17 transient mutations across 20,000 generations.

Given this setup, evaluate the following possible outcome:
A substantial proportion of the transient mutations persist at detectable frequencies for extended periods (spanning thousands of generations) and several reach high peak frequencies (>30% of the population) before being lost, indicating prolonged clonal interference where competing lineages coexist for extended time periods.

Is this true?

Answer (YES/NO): YES